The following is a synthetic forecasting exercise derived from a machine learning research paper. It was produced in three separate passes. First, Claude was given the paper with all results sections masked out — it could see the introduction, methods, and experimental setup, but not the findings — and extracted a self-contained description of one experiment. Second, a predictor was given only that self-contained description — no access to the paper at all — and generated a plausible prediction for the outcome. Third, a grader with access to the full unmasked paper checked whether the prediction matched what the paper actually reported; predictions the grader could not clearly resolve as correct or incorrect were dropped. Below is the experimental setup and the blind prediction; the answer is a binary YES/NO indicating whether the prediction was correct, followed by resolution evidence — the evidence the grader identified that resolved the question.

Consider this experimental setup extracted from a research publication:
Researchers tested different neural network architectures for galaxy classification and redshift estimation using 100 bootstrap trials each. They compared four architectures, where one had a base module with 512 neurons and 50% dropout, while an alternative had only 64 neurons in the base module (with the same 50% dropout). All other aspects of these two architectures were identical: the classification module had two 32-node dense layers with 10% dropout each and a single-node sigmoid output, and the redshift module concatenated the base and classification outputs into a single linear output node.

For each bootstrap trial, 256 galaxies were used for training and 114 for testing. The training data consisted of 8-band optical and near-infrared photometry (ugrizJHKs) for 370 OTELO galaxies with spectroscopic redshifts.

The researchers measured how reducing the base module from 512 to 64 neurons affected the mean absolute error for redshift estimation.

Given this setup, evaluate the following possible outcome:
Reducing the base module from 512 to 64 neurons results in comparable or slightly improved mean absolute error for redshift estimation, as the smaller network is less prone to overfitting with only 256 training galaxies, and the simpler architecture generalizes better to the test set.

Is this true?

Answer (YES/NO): NO